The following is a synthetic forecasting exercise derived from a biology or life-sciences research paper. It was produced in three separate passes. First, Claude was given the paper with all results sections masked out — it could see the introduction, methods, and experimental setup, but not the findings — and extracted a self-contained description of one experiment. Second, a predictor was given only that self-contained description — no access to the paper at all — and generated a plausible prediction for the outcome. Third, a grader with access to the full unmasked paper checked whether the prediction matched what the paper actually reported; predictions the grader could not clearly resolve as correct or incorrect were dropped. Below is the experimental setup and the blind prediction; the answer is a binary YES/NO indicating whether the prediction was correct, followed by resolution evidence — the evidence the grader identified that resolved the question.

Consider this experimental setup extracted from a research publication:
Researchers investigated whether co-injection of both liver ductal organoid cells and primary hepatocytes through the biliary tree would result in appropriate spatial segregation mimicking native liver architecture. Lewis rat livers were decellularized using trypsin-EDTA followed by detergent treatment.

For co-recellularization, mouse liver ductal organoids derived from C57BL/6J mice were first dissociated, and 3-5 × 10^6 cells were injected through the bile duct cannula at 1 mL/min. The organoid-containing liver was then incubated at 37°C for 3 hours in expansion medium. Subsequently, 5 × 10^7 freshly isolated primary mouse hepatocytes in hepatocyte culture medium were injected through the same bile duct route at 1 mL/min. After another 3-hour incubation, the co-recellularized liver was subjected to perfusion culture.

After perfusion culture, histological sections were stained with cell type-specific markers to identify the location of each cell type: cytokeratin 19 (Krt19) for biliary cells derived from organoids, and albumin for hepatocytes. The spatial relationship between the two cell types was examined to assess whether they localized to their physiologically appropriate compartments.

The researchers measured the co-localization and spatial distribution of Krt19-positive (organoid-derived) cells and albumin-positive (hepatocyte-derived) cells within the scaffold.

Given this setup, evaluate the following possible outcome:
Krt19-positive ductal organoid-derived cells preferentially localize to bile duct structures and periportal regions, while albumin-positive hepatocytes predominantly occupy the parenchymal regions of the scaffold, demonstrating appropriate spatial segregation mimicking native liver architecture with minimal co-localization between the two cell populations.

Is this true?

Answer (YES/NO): YES